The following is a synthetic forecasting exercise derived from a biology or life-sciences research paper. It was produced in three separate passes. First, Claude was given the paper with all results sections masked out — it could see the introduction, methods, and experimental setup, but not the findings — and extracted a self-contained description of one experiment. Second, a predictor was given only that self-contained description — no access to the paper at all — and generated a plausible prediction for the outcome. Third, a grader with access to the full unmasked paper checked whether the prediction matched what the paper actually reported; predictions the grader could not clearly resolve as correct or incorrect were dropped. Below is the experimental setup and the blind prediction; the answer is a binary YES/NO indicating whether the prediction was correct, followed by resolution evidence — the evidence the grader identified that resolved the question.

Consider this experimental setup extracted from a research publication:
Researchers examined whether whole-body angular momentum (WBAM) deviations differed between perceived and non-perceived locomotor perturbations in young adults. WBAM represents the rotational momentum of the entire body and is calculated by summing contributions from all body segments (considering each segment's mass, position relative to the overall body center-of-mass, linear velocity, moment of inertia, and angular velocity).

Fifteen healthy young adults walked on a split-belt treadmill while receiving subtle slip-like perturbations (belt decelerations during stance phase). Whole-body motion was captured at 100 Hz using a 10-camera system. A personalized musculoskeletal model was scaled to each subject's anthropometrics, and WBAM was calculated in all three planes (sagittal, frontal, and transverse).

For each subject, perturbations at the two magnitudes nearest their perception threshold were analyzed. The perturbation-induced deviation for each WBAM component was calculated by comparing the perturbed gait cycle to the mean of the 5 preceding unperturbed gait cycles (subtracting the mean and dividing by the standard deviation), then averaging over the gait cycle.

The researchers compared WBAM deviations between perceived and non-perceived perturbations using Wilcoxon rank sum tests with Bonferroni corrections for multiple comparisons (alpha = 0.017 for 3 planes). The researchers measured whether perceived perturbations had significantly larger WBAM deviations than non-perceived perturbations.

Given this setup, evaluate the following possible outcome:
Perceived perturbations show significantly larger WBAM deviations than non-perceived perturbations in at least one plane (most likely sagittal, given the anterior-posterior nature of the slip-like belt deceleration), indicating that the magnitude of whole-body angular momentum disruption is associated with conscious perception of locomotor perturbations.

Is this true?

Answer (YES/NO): YES